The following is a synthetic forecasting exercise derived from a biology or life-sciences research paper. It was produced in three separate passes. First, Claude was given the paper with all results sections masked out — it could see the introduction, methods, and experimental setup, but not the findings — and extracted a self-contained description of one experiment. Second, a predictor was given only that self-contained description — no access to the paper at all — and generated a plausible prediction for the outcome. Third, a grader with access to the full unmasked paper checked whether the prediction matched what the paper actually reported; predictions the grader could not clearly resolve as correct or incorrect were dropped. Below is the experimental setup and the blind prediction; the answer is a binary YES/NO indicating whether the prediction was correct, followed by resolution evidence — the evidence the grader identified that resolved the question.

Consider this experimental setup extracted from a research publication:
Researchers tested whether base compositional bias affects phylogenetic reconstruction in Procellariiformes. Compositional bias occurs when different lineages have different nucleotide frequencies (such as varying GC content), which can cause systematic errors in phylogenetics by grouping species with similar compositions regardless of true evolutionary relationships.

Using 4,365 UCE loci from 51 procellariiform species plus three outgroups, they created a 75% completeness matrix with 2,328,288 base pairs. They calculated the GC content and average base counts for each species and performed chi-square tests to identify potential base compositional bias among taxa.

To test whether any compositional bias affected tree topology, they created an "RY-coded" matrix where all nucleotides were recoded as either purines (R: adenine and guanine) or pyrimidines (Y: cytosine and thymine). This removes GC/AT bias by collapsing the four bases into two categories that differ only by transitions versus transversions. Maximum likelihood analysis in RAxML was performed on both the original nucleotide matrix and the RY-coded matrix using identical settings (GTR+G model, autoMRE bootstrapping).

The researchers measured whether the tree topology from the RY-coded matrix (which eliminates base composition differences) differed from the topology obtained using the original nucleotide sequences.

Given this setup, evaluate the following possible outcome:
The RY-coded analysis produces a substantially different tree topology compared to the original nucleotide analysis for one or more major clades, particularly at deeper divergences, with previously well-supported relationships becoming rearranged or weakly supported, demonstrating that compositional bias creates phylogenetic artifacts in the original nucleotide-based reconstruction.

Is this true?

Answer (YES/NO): NO